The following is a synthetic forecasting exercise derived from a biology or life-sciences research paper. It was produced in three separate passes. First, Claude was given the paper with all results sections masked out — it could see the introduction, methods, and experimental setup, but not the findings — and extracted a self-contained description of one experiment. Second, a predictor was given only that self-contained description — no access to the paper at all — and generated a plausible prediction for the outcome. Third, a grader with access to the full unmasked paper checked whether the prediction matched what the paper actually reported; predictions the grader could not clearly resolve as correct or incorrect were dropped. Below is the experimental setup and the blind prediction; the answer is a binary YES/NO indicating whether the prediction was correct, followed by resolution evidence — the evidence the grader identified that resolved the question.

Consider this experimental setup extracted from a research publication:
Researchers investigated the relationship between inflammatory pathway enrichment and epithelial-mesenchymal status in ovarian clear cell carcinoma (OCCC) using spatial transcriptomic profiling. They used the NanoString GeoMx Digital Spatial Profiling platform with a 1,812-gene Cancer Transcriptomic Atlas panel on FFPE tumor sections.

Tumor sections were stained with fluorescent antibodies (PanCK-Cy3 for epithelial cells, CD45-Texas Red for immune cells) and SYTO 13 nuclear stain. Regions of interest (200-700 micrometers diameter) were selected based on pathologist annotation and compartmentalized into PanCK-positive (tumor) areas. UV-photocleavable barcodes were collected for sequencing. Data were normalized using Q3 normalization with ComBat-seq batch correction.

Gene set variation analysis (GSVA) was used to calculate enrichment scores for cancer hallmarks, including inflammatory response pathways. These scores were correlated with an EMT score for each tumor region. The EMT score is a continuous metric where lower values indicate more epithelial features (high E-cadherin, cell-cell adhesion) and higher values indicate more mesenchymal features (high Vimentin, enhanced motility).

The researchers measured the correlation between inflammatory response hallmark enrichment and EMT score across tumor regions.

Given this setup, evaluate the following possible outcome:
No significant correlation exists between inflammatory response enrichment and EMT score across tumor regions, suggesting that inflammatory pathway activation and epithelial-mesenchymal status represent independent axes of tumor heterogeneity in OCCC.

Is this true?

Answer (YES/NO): NO